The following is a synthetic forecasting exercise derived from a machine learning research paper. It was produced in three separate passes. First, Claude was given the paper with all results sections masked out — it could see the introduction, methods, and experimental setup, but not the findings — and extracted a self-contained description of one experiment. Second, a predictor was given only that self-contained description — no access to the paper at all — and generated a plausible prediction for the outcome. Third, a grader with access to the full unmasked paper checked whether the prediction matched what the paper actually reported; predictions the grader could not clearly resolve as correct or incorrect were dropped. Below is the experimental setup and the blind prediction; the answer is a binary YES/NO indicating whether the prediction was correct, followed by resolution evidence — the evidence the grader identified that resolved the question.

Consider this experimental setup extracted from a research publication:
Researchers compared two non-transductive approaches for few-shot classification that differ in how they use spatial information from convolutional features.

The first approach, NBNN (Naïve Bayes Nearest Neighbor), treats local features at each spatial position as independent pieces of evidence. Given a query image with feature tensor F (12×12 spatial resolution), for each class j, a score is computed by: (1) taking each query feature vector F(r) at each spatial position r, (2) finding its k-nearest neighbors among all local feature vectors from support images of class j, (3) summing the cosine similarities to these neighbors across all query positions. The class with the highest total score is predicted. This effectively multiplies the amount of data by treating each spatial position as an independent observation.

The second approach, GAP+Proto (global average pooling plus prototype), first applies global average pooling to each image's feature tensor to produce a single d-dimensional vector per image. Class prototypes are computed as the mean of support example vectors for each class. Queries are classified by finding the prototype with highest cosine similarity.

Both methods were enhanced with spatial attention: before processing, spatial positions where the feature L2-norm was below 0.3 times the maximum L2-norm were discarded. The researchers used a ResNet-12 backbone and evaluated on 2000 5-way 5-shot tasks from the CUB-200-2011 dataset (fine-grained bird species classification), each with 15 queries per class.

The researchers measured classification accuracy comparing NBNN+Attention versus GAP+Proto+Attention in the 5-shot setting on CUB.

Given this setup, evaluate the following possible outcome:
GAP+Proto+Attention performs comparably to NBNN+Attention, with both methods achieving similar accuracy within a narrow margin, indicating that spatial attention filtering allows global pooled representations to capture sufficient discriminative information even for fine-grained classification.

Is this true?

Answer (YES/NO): YES